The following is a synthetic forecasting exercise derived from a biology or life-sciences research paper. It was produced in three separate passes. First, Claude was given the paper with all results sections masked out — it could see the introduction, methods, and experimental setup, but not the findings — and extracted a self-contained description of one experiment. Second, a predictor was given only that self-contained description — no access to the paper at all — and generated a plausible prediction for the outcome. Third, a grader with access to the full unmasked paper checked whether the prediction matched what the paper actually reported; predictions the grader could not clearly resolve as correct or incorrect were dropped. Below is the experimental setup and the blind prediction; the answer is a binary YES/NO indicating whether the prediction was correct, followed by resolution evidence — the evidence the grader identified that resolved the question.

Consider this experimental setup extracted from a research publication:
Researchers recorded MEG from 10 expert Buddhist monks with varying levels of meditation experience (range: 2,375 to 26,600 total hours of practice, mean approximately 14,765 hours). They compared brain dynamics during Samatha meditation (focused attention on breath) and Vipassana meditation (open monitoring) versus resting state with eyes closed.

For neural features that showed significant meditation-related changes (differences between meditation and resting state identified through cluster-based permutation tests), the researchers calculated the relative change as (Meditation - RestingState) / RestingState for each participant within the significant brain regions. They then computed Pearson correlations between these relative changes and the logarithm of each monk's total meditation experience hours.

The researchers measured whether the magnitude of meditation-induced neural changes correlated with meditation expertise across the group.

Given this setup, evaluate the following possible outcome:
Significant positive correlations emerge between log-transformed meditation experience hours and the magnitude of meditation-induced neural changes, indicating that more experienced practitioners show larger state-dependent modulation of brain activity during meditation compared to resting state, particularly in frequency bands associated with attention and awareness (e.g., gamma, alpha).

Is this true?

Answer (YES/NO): NO